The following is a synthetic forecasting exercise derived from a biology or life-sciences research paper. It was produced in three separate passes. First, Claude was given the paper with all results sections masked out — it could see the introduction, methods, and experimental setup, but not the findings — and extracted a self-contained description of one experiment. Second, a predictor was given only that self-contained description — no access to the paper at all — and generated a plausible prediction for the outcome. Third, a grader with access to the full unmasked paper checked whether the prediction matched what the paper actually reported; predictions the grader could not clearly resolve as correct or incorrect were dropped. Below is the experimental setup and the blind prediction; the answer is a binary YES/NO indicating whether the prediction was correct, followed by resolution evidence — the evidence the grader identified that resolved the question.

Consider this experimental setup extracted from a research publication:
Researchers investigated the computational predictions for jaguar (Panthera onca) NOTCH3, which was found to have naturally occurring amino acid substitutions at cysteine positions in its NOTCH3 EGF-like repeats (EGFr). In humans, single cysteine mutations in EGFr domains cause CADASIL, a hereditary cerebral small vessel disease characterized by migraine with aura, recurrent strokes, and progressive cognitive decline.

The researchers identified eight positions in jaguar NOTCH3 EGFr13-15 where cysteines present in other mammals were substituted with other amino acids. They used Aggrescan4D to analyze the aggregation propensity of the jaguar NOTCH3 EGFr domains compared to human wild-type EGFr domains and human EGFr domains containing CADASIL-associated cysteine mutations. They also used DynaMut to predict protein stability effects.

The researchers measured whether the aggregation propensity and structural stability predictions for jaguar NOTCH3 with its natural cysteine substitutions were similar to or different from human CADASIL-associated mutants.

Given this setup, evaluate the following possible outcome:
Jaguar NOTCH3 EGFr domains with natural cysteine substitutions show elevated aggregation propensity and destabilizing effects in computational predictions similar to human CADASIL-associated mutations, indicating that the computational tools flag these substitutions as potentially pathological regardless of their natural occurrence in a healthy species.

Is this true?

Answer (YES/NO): NO